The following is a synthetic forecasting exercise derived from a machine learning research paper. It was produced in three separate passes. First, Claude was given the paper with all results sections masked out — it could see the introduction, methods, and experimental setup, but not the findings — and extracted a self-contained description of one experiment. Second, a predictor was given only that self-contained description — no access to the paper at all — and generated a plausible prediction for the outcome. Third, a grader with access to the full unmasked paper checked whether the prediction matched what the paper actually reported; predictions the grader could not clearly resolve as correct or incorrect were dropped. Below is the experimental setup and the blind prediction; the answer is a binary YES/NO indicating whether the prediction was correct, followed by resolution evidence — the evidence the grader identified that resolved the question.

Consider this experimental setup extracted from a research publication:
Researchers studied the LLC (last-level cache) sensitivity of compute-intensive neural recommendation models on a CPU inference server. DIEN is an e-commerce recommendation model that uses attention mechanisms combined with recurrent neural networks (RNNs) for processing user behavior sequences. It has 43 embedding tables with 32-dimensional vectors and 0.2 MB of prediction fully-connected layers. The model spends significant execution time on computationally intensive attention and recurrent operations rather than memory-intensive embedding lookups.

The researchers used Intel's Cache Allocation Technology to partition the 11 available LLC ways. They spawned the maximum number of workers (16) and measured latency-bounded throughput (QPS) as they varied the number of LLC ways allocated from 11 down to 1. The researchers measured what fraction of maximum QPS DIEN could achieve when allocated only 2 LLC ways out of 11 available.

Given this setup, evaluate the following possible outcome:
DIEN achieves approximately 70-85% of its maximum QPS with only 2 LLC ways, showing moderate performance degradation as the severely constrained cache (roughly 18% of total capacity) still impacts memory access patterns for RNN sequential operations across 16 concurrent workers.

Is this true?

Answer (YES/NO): NO